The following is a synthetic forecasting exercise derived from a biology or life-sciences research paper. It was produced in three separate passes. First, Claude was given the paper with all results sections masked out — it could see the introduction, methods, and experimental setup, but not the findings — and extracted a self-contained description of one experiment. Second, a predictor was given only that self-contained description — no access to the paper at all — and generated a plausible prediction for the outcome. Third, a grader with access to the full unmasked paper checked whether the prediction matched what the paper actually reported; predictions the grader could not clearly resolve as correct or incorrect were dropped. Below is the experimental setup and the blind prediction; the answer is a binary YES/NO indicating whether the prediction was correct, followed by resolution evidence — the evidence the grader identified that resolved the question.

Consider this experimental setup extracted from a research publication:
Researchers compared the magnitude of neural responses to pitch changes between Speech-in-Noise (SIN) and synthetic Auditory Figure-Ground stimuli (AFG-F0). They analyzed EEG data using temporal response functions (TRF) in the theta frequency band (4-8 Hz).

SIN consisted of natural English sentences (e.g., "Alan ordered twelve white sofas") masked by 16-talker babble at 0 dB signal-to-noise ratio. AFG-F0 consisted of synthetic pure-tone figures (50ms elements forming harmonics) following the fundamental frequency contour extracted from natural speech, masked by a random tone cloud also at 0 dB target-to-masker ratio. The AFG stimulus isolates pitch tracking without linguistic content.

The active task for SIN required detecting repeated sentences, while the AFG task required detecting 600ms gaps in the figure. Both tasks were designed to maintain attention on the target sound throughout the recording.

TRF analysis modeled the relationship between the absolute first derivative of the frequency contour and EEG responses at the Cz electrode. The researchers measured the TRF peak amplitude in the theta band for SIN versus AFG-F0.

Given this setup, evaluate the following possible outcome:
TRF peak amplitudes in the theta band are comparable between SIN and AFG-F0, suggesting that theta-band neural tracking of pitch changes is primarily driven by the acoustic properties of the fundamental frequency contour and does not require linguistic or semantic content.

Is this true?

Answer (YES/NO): NO